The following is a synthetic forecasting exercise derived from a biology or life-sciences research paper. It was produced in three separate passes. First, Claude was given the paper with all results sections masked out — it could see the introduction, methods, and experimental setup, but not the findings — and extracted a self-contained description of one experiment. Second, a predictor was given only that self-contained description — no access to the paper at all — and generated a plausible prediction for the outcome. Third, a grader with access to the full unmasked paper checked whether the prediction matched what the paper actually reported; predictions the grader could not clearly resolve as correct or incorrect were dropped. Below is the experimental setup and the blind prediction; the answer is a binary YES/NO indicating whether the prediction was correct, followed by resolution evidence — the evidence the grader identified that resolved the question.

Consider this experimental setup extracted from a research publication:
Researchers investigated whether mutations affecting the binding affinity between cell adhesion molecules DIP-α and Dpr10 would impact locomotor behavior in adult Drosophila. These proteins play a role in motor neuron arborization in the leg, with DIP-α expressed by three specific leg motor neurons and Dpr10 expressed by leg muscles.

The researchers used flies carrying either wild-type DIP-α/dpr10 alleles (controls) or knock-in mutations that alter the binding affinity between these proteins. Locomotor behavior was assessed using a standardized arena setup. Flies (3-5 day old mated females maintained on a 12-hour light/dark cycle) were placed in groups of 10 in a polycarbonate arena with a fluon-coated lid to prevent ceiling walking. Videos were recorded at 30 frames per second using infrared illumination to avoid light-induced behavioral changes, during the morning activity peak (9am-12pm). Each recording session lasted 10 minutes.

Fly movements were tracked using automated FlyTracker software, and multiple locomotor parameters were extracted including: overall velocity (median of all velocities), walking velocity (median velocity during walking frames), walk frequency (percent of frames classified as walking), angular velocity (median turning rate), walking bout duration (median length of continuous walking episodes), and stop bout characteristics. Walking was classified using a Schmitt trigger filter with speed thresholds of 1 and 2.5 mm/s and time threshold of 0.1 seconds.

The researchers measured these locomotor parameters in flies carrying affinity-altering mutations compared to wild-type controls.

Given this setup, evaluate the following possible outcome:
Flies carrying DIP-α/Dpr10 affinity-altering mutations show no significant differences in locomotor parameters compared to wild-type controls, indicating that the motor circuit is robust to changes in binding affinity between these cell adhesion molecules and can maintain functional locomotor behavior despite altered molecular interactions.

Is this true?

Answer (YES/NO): NO